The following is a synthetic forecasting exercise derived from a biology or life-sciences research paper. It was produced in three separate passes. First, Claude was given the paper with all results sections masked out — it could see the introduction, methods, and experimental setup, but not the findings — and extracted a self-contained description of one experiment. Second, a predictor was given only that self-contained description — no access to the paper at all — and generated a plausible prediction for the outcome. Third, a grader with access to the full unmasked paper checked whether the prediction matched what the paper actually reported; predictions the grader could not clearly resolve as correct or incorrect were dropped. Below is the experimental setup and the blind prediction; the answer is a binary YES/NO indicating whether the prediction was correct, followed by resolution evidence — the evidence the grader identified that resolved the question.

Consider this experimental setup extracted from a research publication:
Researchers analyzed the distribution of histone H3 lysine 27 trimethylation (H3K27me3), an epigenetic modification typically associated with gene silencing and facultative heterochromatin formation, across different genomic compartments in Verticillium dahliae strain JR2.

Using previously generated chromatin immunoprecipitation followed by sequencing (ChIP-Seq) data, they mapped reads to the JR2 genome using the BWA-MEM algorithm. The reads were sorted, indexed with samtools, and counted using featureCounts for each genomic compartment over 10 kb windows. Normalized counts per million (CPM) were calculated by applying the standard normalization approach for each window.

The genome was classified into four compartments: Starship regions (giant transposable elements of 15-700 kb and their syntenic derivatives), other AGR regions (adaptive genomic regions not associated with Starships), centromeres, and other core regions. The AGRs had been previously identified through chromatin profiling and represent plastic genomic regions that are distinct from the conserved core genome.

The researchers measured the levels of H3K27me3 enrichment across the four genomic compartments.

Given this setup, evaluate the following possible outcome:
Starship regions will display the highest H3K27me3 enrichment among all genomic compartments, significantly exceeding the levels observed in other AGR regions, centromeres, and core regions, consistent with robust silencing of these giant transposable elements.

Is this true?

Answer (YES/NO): NO